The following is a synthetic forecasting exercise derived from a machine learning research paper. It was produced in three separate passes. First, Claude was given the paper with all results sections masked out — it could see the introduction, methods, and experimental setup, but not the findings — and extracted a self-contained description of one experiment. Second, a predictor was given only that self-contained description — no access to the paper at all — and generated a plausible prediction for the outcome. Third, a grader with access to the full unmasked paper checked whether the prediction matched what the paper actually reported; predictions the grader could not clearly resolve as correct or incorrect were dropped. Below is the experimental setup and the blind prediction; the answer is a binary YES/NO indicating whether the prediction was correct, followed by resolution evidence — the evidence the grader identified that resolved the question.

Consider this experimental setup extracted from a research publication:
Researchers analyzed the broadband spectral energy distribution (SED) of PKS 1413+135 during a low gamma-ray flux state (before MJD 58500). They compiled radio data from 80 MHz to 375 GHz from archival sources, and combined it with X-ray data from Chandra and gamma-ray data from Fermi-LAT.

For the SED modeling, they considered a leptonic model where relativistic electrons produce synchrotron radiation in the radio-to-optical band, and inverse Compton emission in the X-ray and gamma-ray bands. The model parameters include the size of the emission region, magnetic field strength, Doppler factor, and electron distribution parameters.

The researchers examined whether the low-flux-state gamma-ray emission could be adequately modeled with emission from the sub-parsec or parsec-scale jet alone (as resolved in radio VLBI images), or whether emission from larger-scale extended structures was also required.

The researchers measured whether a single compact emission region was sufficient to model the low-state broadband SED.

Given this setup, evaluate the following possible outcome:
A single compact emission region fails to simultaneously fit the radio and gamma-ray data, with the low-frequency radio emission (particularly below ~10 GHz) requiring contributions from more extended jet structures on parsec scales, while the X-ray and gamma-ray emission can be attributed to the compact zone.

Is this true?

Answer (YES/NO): NO